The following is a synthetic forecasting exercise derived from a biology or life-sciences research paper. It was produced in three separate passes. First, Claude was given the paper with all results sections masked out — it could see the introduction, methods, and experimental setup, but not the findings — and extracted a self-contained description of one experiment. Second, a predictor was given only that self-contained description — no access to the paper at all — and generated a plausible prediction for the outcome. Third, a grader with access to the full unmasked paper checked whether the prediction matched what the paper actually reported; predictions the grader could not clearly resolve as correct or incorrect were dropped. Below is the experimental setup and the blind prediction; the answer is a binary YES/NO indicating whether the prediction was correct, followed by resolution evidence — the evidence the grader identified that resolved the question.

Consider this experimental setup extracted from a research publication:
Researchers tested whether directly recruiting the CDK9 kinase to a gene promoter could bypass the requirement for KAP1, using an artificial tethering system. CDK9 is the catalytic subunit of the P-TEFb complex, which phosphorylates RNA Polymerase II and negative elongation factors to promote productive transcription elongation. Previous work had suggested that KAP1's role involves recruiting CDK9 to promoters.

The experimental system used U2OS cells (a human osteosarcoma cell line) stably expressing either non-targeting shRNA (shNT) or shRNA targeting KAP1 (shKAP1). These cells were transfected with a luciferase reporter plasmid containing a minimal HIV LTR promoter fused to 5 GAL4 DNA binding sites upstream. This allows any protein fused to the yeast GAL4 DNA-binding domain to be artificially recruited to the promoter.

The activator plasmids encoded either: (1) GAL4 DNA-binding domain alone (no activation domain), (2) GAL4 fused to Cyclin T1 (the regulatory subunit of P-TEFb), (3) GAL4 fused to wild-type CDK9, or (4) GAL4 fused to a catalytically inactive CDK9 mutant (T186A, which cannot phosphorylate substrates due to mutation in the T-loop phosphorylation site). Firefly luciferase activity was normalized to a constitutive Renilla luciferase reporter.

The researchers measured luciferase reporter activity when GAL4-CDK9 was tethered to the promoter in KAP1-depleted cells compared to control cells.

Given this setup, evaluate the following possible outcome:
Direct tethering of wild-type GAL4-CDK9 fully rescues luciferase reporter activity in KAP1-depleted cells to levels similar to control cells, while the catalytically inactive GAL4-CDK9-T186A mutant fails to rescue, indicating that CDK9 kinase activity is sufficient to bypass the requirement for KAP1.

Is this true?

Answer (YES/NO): YES